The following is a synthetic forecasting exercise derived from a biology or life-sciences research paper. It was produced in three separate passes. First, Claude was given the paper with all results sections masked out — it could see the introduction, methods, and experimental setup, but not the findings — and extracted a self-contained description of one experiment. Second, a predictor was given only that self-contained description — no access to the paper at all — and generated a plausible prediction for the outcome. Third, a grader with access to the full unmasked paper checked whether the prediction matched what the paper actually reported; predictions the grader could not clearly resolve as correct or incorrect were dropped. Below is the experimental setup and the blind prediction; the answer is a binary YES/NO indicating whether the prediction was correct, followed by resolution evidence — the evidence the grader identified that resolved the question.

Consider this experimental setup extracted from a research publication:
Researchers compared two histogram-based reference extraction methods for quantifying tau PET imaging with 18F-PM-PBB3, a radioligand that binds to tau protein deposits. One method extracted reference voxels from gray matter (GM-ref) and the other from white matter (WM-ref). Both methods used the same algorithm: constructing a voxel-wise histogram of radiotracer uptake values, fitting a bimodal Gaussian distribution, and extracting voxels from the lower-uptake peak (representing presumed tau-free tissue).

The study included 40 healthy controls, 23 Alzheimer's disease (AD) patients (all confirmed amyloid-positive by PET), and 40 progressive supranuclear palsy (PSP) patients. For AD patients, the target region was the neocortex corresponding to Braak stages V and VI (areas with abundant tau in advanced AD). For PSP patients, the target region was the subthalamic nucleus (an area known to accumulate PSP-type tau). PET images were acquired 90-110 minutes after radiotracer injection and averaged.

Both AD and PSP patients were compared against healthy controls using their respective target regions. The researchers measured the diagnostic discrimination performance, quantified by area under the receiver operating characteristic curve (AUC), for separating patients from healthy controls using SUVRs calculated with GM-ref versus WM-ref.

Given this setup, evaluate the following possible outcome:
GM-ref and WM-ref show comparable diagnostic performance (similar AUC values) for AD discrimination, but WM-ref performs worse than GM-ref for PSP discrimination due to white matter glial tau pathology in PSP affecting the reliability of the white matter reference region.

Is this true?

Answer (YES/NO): NO